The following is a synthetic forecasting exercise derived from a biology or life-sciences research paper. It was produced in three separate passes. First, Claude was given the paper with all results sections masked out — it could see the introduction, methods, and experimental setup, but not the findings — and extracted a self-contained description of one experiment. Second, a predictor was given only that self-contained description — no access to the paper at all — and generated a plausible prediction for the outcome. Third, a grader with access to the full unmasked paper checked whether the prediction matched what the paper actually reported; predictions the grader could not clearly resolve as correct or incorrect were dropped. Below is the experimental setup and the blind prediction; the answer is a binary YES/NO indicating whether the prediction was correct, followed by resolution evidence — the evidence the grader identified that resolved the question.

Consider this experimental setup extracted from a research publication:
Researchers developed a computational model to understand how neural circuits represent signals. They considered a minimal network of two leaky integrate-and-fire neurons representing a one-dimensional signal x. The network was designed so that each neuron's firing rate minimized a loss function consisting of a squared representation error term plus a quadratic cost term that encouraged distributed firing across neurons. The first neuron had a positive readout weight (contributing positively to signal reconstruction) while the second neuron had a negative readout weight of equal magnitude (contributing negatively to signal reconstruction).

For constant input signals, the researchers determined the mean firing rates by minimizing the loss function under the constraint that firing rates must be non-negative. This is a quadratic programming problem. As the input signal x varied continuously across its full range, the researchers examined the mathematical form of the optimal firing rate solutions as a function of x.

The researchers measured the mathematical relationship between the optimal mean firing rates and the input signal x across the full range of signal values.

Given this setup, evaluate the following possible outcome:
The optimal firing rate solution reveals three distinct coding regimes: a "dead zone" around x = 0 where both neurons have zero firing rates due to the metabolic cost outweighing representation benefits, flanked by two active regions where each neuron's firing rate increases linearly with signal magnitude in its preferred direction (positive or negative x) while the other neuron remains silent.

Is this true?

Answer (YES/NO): NO